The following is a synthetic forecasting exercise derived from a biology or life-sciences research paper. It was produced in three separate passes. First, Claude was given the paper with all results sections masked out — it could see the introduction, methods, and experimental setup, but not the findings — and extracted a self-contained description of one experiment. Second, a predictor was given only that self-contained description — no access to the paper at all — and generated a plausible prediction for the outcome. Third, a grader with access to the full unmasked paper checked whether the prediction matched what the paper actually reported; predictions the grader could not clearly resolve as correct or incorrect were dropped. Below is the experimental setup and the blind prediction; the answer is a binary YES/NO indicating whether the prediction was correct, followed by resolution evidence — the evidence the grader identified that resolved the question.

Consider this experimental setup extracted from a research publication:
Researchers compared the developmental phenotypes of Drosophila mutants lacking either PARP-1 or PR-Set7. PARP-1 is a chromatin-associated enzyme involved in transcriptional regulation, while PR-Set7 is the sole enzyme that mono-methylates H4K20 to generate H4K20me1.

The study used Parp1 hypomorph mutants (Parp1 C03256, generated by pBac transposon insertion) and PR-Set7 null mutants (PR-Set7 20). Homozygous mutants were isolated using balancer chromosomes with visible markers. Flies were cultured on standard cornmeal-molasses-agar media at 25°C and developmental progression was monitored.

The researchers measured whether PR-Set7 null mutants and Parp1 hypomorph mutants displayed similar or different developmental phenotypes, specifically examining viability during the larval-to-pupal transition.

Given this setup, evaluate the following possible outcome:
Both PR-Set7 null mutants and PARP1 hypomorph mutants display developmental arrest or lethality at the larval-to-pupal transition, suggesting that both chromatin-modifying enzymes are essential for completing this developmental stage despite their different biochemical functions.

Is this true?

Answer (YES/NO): YES